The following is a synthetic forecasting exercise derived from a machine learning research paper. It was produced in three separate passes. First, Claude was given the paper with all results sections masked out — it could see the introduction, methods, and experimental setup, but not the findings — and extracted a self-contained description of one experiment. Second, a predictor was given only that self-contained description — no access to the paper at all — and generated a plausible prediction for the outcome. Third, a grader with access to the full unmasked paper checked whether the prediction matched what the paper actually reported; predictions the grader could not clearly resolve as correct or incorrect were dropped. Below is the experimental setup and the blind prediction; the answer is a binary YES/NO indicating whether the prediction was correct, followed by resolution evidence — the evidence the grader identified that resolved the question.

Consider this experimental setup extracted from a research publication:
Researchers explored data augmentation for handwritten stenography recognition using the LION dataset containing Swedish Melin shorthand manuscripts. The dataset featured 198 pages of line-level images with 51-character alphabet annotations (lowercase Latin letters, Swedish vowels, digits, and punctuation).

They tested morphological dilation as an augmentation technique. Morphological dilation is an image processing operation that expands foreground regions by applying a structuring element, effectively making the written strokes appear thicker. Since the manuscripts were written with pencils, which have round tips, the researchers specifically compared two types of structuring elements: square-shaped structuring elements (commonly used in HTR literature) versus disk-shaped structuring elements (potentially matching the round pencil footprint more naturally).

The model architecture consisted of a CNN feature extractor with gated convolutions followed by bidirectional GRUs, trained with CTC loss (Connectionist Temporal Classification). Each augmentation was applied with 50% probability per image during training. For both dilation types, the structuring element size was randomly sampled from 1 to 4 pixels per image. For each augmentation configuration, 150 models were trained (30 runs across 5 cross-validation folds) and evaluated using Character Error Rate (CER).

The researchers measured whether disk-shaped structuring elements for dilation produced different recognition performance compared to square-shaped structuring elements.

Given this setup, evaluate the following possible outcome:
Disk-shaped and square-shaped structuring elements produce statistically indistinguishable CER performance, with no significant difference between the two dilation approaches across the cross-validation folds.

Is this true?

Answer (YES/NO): NO